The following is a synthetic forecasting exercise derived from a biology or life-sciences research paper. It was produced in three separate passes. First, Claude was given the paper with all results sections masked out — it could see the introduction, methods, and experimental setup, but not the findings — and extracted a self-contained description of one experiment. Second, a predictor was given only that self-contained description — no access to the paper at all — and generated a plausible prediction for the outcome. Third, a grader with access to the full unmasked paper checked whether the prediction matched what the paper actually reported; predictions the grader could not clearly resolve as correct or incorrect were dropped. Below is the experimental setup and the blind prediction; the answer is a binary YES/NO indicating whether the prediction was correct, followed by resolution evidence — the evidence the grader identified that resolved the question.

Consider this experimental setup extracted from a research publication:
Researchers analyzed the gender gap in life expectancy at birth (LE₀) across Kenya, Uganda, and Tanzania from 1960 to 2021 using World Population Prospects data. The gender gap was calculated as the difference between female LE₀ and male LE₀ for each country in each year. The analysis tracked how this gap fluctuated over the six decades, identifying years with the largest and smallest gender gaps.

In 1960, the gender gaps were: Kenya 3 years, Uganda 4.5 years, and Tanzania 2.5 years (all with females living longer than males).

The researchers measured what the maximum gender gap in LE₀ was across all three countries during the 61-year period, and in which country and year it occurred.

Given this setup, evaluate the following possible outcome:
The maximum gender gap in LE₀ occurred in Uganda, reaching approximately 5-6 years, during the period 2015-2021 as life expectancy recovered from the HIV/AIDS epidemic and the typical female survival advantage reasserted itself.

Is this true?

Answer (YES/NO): NO